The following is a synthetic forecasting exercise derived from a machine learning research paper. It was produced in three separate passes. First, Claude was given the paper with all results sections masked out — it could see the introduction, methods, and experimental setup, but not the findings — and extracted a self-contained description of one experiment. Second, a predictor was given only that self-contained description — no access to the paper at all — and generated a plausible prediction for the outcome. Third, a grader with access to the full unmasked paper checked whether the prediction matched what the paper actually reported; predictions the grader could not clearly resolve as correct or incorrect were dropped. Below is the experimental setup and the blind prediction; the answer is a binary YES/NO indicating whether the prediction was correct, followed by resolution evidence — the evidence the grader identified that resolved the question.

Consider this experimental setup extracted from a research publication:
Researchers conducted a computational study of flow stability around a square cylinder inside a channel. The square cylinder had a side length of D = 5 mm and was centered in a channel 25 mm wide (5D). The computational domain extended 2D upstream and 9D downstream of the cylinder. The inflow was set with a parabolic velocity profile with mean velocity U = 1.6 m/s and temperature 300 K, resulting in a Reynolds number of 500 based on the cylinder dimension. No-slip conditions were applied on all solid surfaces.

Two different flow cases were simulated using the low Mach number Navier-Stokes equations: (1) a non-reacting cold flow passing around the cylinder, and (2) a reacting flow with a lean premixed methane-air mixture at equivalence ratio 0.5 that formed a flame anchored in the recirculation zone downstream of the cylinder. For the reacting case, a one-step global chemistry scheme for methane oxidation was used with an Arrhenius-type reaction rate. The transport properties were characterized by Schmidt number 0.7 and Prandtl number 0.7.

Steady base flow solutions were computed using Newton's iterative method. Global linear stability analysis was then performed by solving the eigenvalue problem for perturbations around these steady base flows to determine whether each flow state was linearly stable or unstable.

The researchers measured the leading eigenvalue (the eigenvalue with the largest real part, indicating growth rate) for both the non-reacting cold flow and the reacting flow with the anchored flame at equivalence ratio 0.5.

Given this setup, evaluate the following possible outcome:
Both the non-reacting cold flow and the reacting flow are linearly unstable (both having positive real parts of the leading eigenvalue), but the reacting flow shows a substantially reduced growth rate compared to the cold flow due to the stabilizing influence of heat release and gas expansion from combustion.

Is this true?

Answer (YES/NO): NO